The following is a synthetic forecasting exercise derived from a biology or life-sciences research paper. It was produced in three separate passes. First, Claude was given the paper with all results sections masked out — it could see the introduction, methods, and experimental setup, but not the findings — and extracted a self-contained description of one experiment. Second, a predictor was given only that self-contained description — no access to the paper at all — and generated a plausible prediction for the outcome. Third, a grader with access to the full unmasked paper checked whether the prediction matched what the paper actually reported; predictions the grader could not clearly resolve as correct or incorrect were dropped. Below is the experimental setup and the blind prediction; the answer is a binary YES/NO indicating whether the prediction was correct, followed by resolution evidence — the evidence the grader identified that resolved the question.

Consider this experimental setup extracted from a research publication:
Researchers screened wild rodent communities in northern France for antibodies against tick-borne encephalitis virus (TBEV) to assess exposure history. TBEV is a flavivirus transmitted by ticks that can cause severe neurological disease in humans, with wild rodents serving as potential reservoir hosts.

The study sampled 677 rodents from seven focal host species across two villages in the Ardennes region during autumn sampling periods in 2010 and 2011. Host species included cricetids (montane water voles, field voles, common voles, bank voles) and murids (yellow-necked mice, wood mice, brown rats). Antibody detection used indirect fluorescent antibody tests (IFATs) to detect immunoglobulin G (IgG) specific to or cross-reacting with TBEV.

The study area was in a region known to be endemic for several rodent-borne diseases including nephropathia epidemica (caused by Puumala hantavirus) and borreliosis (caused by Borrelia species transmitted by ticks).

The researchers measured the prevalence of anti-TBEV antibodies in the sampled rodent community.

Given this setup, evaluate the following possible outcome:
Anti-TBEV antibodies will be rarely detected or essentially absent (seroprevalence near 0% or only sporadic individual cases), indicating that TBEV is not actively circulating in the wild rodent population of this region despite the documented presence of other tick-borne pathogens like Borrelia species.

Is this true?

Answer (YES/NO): YES